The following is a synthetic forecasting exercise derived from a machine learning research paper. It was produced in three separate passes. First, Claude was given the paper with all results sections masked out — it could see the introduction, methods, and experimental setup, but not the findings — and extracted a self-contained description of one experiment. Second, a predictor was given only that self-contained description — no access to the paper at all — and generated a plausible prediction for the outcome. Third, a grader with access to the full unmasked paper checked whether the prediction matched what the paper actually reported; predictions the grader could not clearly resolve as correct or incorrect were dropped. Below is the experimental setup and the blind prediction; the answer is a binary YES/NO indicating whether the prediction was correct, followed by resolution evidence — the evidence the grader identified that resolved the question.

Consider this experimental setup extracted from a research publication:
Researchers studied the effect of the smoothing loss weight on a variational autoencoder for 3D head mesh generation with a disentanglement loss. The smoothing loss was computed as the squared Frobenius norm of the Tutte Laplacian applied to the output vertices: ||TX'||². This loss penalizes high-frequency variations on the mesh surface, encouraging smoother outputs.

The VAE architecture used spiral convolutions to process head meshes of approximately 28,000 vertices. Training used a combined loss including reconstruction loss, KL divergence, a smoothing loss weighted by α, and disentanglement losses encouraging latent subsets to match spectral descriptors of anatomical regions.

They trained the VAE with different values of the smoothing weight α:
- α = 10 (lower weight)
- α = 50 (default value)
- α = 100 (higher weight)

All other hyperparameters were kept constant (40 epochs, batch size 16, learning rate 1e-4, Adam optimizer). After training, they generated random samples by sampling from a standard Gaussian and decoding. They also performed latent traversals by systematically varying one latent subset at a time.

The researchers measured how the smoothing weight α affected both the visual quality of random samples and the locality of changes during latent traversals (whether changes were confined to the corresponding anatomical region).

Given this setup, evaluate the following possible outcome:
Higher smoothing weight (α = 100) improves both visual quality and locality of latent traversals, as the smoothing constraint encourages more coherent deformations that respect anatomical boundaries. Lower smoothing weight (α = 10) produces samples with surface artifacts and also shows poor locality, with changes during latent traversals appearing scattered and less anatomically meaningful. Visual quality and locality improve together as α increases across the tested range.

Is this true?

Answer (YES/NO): NO